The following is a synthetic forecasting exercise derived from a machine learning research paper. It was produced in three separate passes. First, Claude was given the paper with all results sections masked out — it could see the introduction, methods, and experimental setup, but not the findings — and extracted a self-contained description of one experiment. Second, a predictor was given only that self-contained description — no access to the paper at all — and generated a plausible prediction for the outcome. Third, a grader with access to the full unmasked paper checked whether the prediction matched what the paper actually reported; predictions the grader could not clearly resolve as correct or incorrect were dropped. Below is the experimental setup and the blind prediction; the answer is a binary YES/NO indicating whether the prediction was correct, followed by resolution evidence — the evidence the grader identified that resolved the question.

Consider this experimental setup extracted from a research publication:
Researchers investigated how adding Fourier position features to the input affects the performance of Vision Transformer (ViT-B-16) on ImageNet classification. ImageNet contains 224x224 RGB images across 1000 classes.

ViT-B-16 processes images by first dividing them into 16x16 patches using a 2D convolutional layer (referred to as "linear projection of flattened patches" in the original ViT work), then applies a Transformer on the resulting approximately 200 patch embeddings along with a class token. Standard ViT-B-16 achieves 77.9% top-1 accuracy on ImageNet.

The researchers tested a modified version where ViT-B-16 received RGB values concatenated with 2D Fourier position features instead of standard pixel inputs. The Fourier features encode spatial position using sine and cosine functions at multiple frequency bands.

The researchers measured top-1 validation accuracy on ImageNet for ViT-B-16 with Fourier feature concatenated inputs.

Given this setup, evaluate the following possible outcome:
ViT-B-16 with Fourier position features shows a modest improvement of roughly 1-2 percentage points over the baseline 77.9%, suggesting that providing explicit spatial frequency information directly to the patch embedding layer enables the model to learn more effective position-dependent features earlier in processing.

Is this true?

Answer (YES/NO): NO